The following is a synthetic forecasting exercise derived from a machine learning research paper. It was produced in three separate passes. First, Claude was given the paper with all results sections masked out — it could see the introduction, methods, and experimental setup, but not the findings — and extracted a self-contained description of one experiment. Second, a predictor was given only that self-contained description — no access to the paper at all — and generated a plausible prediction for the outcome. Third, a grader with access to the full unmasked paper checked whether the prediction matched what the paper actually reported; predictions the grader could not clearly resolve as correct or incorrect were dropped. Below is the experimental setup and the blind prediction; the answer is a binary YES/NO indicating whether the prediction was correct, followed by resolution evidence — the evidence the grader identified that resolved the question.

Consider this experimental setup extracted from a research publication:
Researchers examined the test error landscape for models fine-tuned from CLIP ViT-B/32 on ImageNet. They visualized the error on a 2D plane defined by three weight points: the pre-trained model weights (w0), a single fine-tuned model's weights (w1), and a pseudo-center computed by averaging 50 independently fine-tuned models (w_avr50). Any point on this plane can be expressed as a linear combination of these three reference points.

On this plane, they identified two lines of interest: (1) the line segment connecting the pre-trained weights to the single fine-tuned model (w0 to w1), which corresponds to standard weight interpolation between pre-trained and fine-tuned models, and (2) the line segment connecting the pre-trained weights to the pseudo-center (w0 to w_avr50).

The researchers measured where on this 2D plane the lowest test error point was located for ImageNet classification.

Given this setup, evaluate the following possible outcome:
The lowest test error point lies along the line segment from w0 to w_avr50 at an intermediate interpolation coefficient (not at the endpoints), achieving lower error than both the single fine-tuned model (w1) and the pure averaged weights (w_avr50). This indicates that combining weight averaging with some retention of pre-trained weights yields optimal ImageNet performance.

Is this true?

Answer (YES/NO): NO